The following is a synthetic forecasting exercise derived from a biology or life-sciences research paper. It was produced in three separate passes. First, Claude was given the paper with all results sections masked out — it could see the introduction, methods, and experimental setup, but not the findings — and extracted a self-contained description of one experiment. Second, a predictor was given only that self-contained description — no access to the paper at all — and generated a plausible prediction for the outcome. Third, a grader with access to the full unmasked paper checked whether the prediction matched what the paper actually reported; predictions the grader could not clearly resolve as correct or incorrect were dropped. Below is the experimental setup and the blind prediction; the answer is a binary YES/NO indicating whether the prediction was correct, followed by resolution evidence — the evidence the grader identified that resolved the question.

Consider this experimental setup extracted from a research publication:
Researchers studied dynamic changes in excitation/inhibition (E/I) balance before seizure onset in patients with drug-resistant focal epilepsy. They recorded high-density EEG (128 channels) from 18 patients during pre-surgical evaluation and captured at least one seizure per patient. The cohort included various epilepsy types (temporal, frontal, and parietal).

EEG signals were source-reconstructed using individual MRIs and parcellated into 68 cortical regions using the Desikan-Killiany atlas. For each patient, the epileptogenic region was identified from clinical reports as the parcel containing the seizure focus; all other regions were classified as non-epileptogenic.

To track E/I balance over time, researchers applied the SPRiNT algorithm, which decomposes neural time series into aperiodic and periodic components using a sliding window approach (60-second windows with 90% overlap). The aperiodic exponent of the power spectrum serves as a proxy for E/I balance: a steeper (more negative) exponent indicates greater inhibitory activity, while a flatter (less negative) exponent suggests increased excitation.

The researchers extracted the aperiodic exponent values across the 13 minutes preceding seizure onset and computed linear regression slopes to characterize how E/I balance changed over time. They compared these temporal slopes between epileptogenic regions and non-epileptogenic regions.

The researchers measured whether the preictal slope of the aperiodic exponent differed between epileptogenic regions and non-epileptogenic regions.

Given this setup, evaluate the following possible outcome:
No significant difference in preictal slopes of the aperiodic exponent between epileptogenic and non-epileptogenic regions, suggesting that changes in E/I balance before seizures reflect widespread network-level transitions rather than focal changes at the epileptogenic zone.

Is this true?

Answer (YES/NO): YES